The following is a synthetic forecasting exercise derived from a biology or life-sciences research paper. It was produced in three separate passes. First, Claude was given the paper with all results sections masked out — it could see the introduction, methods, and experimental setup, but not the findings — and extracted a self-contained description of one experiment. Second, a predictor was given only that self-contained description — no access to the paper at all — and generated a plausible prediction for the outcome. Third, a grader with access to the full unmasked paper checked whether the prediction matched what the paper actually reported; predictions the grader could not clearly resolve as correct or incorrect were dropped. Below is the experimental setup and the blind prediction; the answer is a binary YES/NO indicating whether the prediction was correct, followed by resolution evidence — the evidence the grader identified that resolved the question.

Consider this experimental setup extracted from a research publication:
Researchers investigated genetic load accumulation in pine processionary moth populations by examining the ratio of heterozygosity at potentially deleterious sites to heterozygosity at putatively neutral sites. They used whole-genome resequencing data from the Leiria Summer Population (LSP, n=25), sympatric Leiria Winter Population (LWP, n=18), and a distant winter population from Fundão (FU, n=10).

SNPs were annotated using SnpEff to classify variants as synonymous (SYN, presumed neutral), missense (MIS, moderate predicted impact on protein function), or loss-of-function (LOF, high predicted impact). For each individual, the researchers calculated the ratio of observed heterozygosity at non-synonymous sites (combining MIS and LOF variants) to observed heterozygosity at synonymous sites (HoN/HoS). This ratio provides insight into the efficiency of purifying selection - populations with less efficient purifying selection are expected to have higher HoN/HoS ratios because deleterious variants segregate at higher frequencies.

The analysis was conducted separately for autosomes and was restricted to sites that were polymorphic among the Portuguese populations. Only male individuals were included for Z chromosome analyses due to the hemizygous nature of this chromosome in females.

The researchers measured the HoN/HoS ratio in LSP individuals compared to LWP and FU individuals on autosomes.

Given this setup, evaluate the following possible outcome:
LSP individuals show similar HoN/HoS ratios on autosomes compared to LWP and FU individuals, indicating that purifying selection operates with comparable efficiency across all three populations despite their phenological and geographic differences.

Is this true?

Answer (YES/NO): NO